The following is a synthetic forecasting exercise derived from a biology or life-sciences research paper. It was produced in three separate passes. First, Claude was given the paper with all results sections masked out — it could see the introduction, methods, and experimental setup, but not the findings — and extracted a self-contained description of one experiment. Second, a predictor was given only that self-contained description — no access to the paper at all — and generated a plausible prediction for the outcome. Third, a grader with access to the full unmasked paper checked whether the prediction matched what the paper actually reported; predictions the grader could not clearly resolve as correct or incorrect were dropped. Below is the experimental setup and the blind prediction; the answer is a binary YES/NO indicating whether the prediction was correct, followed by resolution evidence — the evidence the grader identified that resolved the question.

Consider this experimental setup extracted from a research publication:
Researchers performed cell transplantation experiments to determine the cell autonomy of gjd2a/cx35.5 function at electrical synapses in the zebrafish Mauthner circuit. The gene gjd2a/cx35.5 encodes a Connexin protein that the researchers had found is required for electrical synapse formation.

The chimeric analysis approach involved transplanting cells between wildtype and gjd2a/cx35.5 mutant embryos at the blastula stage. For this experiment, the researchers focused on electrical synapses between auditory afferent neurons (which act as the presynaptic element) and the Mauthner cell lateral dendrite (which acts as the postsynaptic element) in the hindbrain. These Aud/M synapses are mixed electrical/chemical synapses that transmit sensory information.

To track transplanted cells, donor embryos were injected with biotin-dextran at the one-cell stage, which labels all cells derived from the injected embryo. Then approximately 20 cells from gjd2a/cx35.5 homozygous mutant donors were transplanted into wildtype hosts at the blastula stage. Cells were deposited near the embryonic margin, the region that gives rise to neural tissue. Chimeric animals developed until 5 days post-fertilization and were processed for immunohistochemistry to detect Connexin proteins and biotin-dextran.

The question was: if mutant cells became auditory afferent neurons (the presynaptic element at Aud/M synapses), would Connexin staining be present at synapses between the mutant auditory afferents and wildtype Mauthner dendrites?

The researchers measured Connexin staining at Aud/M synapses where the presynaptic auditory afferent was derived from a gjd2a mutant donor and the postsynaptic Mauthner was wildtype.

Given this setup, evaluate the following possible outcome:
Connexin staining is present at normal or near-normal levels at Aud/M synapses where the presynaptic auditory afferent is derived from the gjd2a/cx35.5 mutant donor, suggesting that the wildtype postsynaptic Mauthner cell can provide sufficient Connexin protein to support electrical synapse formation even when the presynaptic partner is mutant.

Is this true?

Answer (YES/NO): NO